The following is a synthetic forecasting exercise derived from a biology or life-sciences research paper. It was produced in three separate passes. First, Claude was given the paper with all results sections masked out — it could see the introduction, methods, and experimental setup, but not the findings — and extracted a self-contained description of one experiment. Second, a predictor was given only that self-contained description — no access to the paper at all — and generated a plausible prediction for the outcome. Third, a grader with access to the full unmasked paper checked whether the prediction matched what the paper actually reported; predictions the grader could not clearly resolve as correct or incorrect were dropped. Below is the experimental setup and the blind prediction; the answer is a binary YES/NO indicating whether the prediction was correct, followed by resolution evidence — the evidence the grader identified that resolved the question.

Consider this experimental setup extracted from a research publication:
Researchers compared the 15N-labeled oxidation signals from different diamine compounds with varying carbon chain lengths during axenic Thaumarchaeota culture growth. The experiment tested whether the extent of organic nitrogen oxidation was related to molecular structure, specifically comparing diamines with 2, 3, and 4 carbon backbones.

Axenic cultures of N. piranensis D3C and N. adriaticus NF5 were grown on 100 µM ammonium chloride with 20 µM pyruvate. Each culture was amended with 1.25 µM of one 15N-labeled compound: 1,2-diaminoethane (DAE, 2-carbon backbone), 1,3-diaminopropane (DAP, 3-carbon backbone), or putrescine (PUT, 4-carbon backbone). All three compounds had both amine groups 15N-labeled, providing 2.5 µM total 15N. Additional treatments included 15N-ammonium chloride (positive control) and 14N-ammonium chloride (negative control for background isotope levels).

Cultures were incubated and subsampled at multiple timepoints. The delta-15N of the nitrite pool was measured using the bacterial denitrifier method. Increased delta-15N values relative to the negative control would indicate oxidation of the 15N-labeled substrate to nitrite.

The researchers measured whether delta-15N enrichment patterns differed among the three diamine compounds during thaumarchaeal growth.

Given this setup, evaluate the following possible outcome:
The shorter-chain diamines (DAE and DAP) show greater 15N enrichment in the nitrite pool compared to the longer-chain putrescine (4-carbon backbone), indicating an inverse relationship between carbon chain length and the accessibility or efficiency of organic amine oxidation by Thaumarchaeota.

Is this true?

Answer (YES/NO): NO